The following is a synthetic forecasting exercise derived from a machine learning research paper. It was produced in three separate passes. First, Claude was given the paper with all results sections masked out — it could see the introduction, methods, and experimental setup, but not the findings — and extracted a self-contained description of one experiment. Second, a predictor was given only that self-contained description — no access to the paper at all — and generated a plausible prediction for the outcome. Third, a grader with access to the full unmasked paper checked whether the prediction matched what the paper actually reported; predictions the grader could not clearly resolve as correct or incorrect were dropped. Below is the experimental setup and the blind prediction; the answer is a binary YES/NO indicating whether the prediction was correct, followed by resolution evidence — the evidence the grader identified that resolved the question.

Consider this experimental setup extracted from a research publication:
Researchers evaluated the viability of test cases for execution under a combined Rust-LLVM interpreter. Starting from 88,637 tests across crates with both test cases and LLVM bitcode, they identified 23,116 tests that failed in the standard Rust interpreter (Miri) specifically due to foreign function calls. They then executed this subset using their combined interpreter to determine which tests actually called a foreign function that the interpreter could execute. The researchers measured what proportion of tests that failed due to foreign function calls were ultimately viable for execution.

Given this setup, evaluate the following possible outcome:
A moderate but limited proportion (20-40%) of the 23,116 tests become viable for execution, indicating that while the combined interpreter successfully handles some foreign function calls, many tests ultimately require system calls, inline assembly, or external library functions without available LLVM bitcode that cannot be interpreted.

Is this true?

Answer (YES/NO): YES